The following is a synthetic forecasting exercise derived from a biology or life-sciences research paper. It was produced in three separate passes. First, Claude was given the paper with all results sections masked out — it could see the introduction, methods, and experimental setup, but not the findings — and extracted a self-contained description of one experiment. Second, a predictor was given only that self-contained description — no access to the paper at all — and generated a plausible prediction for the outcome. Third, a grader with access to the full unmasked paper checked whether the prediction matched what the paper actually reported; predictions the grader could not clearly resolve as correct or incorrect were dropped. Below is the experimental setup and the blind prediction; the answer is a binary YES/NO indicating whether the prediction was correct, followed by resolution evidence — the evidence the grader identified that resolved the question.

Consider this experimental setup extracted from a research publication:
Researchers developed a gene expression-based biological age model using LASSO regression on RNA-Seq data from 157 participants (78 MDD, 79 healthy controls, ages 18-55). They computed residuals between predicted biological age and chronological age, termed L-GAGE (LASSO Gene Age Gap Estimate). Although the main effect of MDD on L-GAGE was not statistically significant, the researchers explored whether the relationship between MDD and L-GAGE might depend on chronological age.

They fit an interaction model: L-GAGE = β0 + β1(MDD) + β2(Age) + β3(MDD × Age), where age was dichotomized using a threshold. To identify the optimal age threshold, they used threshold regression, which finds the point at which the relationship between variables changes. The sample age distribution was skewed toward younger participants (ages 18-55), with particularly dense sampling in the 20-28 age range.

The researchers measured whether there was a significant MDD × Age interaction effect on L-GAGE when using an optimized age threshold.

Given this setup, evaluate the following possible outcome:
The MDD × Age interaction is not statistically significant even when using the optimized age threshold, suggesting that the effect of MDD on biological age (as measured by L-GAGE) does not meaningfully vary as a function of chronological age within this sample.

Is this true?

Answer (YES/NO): NO